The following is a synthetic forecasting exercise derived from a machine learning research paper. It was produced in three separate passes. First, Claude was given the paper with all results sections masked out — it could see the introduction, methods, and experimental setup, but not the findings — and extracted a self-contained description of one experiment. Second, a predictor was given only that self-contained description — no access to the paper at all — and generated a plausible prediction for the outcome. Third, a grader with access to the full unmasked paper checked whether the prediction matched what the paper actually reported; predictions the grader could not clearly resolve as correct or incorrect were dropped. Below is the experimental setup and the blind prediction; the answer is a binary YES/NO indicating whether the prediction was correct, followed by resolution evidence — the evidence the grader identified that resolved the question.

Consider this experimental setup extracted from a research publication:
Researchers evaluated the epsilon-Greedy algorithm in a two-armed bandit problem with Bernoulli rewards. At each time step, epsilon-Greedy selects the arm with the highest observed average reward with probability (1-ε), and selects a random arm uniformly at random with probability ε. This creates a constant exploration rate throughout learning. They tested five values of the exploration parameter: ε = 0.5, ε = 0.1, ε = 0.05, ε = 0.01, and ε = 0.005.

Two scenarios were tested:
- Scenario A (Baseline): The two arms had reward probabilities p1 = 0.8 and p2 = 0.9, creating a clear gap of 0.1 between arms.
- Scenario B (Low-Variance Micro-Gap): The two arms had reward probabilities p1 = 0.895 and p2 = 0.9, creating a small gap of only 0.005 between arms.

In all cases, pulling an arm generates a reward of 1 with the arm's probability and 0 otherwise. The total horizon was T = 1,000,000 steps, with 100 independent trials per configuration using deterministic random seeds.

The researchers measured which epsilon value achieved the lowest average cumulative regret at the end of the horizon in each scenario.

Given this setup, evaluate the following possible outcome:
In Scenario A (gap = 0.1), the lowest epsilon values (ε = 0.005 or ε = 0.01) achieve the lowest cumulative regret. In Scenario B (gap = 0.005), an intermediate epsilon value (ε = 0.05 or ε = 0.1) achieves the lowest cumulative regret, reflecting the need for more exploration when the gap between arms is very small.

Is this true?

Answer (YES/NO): YES